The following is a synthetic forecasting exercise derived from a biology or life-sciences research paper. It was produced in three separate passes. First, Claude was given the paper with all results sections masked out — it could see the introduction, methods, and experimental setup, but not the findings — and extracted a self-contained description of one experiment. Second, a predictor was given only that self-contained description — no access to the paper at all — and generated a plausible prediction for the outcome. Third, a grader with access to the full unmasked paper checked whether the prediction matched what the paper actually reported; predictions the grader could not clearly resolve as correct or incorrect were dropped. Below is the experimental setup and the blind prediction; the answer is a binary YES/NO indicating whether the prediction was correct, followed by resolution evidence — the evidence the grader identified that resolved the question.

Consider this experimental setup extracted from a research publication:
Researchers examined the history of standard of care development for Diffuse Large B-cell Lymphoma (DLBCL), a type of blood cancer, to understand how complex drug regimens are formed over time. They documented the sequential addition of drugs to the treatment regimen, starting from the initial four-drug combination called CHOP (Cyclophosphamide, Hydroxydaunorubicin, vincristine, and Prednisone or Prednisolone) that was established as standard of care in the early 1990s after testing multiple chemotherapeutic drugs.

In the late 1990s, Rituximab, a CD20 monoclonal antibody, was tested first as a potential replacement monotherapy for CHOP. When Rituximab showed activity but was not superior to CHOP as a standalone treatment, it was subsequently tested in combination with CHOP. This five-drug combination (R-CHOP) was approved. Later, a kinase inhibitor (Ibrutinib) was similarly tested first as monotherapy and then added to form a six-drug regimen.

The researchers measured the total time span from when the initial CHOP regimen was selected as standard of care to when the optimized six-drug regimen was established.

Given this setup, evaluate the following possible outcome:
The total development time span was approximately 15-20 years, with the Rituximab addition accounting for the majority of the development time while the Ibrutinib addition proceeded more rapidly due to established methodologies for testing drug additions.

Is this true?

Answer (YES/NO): NO